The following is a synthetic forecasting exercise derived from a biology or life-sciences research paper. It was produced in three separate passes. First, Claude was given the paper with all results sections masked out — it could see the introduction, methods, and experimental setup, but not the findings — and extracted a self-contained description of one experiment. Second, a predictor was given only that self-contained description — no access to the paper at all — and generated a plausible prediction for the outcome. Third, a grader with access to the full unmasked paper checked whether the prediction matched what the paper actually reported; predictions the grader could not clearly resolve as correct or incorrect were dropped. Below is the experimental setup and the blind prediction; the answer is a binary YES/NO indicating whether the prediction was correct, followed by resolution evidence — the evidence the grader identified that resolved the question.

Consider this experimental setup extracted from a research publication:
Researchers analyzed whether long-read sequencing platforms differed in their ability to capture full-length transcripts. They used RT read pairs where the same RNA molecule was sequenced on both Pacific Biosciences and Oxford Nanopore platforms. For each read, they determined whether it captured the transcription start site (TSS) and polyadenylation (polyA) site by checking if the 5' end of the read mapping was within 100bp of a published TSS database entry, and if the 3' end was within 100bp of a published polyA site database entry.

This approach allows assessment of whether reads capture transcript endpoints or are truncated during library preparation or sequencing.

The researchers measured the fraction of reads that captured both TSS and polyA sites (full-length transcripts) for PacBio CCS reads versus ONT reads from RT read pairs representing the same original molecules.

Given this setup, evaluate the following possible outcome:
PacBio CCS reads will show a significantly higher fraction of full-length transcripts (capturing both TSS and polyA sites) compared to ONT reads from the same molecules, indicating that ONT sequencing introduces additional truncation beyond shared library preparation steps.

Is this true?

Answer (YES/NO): YES